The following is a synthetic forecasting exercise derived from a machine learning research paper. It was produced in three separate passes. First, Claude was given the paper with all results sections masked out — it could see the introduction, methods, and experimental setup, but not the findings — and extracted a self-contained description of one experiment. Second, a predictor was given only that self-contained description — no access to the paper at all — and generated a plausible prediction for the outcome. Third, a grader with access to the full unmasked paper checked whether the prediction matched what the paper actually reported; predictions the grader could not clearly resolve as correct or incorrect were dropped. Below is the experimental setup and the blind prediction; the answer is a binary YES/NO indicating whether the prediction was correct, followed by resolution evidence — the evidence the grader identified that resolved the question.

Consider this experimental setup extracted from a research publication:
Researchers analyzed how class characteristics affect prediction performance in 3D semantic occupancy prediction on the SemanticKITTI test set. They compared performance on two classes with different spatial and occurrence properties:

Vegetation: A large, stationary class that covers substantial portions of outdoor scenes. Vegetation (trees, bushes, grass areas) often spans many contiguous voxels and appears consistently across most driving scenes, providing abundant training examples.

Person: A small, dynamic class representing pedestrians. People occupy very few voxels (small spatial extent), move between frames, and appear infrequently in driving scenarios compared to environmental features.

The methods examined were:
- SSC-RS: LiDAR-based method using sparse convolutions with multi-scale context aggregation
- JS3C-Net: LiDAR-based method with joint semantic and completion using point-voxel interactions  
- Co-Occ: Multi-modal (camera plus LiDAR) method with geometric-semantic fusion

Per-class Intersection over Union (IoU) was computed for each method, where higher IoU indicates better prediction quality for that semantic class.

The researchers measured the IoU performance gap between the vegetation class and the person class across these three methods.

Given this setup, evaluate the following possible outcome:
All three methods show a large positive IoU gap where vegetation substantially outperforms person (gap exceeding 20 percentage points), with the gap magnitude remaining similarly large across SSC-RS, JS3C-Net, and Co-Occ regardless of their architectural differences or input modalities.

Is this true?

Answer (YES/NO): YES